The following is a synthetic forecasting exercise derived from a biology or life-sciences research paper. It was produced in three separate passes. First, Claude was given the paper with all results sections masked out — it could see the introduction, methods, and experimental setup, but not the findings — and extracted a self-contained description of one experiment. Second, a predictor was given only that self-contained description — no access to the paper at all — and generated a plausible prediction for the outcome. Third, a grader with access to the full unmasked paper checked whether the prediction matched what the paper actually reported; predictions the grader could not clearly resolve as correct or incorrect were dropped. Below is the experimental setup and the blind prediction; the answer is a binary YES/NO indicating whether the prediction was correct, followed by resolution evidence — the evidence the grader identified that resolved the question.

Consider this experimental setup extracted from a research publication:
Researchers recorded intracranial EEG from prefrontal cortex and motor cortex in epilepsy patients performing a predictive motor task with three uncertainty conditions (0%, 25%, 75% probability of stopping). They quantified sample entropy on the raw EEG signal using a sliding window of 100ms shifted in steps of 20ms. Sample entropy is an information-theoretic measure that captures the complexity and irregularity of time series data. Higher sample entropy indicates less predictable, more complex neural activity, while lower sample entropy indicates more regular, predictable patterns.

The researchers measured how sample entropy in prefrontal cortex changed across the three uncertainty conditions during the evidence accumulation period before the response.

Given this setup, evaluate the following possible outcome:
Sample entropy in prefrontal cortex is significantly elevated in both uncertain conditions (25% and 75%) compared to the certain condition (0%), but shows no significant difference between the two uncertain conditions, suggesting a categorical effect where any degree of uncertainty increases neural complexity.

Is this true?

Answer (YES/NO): NO